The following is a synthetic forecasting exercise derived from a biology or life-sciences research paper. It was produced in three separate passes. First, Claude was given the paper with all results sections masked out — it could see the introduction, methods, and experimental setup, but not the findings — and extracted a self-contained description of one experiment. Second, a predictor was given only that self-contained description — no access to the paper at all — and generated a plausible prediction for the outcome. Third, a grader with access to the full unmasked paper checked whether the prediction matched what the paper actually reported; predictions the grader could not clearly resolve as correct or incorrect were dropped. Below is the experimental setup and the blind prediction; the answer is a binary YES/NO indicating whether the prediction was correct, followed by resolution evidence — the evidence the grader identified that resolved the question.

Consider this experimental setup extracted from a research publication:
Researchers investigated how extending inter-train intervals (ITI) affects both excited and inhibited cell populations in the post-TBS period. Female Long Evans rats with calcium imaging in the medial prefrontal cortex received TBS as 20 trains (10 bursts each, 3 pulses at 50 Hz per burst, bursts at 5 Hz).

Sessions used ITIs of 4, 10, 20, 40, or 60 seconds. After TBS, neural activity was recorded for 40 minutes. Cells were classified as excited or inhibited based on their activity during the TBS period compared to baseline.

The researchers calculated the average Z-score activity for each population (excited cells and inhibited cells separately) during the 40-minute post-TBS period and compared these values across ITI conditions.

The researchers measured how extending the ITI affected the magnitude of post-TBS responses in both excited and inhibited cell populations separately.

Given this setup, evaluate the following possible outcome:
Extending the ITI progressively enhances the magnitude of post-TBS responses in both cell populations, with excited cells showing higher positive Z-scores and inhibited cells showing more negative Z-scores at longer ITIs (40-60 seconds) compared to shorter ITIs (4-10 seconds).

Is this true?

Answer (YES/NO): NO